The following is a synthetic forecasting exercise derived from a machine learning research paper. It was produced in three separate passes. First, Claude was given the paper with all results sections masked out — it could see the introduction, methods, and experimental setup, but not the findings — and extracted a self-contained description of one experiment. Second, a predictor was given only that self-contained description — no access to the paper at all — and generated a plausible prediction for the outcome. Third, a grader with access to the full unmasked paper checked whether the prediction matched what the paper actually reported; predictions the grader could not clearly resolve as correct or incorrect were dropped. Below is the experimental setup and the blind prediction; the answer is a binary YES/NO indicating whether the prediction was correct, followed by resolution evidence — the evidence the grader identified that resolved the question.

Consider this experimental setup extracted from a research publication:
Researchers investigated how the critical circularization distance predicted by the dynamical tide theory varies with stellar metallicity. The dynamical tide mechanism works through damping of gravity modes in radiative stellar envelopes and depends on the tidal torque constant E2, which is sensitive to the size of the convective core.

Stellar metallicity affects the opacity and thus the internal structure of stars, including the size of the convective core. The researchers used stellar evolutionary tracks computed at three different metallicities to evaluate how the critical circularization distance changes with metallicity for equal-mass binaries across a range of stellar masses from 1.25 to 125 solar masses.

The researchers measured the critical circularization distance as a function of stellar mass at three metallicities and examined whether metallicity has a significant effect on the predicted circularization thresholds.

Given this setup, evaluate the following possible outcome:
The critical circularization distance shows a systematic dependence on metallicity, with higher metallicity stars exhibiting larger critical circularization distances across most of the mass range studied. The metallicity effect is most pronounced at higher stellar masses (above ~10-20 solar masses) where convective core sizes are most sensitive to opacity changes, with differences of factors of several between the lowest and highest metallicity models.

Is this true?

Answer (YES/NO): NO